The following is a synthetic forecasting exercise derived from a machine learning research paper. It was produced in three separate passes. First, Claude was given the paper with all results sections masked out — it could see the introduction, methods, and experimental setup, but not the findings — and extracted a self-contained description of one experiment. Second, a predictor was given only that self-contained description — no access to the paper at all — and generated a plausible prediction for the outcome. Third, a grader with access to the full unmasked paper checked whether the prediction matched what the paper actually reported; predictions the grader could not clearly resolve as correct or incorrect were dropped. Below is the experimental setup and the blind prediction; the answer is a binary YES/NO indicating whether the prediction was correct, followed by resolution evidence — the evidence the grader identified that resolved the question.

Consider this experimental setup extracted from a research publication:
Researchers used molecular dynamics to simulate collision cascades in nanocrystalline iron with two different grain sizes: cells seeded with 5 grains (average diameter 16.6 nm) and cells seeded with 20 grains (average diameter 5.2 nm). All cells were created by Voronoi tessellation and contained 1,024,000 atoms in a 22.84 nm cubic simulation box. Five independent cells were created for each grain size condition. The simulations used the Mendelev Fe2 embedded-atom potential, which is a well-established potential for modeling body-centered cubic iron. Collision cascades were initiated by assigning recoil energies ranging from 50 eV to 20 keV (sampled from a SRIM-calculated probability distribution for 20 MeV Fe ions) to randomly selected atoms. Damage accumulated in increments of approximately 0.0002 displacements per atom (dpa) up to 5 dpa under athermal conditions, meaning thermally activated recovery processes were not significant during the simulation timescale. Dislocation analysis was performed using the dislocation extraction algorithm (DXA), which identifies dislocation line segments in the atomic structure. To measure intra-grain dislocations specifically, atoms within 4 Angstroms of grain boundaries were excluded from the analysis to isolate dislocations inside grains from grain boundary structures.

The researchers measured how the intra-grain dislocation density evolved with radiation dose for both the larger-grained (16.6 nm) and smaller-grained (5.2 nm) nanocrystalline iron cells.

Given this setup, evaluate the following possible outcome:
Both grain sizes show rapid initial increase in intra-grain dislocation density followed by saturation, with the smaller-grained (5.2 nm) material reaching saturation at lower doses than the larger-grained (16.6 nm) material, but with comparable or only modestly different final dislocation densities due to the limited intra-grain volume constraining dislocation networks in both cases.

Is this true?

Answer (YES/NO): NO